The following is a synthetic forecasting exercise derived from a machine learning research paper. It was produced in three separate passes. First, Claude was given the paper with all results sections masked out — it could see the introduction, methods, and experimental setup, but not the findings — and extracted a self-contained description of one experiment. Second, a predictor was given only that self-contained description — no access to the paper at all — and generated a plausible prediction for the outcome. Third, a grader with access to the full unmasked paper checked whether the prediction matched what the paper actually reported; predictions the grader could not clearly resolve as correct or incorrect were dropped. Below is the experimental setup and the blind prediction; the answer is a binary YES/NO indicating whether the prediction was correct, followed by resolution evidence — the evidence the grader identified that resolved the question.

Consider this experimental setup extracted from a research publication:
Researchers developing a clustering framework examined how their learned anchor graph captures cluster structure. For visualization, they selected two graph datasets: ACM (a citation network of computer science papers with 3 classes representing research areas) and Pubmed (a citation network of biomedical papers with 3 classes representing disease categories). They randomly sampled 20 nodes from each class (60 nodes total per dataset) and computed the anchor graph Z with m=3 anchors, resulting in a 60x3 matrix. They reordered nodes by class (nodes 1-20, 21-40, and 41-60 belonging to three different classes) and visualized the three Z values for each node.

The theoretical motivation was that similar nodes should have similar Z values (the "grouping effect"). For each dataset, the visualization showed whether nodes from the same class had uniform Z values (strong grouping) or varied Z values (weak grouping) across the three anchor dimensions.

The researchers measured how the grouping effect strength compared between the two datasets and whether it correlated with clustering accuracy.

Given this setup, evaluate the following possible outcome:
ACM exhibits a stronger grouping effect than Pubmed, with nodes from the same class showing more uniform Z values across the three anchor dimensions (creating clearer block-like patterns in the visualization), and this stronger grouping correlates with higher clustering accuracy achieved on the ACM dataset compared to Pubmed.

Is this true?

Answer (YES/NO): YES